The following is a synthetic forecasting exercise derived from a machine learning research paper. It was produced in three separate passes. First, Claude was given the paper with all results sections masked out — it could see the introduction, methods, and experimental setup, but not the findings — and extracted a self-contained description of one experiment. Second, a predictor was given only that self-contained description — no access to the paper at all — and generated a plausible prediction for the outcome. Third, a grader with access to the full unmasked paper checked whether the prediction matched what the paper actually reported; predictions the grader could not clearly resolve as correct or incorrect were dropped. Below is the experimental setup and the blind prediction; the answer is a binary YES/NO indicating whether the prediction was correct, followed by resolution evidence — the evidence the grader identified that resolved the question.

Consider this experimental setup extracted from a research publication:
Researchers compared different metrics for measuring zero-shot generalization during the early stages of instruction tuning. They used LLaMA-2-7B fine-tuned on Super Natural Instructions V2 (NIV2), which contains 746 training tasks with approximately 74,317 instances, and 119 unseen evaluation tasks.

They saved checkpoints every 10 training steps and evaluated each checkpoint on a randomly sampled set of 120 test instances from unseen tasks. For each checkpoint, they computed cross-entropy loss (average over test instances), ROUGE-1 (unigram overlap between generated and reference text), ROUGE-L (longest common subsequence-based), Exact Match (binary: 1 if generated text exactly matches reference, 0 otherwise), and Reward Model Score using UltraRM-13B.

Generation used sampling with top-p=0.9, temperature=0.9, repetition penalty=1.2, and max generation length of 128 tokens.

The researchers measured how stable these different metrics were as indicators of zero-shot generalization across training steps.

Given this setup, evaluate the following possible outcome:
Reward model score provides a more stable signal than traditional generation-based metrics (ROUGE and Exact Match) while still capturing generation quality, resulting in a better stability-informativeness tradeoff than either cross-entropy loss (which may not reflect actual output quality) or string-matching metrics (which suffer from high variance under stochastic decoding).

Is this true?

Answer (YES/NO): NO